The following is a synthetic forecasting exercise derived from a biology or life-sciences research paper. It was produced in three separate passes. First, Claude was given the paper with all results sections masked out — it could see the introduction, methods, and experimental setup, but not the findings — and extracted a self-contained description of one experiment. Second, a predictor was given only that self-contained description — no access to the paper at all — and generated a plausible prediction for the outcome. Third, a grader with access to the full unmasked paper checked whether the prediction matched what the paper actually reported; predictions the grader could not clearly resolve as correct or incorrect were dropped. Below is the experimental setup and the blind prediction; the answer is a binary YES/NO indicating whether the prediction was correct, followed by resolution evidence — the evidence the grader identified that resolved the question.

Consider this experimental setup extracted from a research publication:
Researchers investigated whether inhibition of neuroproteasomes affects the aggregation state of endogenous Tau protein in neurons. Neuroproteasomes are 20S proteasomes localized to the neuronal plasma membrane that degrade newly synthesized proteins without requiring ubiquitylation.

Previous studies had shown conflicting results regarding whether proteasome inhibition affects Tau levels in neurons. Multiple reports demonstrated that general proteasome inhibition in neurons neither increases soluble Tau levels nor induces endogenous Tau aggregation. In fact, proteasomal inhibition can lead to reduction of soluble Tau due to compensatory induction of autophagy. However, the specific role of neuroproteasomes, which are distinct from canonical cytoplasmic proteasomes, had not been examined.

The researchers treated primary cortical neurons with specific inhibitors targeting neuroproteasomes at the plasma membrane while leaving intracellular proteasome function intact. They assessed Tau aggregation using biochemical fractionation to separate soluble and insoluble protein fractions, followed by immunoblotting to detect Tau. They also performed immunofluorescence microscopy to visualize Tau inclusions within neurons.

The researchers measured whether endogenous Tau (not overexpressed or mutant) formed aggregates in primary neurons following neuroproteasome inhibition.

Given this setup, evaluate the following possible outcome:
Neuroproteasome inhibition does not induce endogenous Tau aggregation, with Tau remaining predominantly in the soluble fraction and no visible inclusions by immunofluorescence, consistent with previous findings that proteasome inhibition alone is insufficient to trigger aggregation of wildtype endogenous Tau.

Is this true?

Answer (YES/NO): NO